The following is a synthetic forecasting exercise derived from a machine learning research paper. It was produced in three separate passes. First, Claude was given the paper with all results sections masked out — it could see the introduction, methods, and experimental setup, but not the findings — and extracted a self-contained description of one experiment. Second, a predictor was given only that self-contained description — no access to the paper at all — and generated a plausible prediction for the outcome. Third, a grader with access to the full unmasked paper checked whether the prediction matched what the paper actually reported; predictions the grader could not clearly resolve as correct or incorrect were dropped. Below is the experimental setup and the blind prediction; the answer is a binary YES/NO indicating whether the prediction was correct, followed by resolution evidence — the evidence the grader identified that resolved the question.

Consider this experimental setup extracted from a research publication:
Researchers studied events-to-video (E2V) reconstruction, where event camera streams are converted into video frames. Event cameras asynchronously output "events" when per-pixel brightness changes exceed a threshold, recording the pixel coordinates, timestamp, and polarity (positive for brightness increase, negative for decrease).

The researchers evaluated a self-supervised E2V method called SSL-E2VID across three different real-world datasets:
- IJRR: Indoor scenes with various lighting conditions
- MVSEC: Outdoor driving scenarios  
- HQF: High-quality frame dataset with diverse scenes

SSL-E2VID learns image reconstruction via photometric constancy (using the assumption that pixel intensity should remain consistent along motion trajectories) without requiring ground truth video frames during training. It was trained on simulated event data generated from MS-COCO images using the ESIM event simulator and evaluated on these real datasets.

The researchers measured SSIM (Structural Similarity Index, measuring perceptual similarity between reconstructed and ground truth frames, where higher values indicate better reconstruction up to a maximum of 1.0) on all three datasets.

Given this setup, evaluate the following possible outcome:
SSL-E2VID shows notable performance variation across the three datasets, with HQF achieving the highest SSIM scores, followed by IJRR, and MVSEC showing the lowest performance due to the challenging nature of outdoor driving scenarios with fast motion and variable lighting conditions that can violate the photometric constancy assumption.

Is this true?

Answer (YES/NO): NO